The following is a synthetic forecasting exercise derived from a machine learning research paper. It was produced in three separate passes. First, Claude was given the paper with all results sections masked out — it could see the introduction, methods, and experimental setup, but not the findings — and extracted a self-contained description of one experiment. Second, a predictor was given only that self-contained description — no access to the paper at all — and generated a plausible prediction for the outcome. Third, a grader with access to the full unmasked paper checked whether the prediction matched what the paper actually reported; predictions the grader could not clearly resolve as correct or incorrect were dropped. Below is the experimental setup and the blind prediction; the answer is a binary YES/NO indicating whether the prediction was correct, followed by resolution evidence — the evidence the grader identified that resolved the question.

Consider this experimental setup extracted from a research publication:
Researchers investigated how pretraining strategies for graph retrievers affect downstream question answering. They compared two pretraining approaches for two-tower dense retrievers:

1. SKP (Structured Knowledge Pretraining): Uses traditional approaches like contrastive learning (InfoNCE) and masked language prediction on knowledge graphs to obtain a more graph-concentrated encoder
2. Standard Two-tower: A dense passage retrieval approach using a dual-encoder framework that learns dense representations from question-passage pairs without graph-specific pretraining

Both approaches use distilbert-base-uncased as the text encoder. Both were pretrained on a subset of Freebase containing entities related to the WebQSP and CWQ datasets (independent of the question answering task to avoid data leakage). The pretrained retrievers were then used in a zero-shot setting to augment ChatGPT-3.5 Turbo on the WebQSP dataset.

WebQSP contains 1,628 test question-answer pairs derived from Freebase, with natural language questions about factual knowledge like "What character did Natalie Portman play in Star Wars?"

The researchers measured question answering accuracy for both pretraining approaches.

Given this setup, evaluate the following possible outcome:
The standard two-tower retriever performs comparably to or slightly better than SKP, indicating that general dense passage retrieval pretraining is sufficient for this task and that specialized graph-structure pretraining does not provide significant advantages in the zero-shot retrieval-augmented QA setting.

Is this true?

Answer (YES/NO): NO